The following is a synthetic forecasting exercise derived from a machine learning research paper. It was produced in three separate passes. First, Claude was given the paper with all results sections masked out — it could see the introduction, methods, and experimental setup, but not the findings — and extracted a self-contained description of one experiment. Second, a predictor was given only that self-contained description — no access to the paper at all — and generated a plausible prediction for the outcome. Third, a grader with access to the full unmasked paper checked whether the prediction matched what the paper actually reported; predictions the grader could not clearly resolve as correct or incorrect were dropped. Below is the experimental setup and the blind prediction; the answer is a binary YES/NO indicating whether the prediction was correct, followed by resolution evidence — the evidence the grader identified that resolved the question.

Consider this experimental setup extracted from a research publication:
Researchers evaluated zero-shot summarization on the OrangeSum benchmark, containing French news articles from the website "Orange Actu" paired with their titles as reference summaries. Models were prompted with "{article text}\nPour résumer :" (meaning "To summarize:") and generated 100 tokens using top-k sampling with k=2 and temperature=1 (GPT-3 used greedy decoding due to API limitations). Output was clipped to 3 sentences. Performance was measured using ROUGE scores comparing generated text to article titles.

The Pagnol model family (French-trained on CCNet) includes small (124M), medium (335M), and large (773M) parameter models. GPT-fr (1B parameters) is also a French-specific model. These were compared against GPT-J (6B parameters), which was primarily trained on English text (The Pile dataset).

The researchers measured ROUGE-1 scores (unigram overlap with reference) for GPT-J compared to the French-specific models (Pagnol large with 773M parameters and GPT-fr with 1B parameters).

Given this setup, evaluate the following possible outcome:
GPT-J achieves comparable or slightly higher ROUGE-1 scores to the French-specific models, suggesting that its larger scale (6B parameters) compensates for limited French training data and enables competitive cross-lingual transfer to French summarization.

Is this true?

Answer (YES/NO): NO